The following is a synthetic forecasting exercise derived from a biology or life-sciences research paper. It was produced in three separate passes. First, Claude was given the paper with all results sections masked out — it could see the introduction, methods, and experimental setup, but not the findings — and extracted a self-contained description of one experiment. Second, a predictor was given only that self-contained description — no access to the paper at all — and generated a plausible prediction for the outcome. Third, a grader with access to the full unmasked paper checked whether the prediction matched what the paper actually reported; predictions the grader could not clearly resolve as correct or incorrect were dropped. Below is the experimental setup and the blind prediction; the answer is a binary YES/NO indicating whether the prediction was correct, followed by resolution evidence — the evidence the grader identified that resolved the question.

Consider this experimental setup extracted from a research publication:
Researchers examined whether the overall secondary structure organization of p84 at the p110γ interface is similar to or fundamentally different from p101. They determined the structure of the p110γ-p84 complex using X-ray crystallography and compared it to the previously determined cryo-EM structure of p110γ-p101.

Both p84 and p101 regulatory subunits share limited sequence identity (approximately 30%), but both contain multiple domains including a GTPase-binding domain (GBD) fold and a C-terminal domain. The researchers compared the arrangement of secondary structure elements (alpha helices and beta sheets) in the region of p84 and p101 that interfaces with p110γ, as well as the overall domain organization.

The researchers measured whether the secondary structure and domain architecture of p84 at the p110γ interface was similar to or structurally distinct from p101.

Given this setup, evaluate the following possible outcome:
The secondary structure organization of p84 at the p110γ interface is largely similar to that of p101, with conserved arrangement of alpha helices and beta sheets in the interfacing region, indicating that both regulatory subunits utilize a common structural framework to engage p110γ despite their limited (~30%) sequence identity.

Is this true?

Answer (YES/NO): YES